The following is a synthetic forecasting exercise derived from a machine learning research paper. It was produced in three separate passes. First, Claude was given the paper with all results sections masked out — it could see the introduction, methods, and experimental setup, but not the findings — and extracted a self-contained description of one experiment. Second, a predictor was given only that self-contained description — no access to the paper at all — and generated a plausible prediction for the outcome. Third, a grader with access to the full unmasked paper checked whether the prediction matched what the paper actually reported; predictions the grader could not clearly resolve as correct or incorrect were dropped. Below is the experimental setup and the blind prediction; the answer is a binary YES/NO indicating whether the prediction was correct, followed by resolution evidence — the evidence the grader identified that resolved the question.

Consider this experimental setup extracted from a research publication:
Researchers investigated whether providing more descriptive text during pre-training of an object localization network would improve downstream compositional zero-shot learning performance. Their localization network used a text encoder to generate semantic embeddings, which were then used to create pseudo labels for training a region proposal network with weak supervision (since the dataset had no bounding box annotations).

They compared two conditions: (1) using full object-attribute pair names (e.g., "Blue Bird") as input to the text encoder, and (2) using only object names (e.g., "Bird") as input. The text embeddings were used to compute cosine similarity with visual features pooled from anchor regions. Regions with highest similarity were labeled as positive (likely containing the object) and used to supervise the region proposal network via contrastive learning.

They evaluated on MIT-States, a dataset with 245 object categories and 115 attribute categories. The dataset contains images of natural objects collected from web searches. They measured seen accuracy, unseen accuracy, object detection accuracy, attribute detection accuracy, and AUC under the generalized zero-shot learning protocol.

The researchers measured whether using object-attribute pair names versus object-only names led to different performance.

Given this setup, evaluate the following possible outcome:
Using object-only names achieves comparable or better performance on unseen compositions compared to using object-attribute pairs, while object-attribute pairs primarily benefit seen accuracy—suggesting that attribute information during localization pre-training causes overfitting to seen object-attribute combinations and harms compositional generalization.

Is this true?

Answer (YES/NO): NO